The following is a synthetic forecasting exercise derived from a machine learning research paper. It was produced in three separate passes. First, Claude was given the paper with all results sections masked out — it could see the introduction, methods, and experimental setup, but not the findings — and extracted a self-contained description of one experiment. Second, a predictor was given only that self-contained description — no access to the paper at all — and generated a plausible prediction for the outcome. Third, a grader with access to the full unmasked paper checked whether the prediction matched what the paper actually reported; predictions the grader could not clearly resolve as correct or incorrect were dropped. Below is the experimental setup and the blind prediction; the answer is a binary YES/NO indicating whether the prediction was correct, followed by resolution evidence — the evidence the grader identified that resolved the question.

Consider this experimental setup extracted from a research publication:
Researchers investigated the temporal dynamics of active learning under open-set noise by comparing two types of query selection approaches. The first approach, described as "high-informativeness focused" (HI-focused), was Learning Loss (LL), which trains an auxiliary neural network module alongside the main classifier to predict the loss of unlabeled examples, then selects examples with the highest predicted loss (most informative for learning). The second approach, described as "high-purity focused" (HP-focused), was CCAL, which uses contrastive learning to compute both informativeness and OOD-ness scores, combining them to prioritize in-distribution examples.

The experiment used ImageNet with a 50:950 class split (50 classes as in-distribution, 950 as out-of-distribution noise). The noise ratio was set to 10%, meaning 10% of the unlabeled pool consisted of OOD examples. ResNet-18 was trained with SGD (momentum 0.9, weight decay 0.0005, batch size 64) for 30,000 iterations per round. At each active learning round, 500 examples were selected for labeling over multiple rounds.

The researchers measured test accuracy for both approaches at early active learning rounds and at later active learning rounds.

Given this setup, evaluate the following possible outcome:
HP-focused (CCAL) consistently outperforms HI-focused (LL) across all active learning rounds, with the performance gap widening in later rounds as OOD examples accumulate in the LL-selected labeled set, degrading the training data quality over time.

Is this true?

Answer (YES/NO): NO